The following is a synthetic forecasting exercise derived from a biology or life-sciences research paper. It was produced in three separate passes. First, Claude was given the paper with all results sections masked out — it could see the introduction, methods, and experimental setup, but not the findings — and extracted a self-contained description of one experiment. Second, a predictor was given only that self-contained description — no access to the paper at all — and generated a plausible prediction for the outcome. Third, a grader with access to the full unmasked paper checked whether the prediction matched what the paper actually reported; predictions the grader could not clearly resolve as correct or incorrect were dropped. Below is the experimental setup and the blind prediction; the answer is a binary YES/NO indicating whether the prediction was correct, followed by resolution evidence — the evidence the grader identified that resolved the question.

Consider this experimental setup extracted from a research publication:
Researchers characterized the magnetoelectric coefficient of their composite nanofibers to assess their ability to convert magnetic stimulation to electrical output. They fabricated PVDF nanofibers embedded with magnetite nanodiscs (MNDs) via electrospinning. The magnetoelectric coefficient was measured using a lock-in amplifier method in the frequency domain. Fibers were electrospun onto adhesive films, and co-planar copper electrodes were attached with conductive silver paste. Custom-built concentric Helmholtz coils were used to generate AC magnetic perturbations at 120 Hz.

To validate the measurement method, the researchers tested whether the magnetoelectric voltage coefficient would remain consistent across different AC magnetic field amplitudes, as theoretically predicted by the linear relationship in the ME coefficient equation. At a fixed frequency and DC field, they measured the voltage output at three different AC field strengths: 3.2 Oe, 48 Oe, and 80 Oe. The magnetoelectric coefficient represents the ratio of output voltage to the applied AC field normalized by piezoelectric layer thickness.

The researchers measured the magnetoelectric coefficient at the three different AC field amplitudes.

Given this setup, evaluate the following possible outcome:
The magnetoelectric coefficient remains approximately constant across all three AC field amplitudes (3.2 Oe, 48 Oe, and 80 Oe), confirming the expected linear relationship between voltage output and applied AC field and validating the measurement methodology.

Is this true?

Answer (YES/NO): YES